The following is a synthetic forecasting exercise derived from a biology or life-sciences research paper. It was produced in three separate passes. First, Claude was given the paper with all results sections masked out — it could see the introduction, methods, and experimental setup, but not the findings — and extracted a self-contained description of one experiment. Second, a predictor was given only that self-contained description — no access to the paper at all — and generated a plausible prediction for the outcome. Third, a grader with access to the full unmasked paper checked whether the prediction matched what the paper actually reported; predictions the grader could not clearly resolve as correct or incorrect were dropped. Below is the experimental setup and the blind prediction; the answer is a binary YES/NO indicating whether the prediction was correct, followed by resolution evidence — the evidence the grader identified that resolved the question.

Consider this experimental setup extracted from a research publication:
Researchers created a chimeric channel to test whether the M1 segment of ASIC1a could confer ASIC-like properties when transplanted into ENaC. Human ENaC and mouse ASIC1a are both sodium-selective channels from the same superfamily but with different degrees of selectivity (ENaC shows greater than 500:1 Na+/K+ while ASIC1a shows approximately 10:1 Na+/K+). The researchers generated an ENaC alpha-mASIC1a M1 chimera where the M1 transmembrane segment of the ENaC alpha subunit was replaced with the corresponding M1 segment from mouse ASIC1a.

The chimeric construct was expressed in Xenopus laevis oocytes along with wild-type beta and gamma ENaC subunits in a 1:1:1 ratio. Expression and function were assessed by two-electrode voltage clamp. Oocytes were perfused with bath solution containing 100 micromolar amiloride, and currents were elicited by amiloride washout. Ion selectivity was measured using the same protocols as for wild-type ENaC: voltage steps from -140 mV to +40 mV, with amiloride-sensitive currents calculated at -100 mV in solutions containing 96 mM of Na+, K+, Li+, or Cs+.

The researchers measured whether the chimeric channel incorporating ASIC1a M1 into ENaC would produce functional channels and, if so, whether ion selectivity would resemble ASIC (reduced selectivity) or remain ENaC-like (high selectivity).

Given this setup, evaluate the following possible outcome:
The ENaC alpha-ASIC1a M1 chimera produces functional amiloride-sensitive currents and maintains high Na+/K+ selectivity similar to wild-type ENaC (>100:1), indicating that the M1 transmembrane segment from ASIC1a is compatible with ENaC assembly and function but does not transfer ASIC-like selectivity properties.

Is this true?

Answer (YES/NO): NO